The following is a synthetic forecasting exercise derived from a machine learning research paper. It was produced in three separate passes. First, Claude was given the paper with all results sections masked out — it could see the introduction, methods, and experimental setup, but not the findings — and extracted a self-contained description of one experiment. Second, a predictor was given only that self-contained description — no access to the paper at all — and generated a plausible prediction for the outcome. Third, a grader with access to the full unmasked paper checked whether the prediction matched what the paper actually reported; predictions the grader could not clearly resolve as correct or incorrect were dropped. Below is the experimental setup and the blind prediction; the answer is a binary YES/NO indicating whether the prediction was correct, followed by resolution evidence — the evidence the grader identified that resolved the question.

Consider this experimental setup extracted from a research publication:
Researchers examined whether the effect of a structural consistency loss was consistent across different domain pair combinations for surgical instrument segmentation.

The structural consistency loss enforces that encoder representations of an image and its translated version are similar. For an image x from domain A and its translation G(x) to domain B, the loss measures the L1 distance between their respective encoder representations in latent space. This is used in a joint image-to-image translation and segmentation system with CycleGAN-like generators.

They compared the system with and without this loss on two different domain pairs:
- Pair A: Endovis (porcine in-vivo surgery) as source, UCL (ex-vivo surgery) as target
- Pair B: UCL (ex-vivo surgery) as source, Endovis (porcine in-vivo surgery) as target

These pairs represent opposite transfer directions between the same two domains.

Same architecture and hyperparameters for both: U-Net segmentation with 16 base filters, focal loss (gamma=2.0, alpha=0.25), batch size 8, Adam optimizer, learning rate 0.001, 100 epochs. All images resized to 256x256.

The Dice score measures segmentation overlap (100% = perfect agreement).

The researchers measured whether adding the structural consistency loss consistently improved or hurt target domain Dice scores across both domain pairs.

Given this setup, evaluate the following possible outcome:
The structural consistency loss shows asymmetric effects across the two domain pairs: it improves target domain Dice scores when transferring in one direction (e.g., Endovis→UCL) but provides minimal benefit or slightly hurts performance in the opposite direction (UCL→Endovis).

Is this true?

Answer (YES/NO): NO